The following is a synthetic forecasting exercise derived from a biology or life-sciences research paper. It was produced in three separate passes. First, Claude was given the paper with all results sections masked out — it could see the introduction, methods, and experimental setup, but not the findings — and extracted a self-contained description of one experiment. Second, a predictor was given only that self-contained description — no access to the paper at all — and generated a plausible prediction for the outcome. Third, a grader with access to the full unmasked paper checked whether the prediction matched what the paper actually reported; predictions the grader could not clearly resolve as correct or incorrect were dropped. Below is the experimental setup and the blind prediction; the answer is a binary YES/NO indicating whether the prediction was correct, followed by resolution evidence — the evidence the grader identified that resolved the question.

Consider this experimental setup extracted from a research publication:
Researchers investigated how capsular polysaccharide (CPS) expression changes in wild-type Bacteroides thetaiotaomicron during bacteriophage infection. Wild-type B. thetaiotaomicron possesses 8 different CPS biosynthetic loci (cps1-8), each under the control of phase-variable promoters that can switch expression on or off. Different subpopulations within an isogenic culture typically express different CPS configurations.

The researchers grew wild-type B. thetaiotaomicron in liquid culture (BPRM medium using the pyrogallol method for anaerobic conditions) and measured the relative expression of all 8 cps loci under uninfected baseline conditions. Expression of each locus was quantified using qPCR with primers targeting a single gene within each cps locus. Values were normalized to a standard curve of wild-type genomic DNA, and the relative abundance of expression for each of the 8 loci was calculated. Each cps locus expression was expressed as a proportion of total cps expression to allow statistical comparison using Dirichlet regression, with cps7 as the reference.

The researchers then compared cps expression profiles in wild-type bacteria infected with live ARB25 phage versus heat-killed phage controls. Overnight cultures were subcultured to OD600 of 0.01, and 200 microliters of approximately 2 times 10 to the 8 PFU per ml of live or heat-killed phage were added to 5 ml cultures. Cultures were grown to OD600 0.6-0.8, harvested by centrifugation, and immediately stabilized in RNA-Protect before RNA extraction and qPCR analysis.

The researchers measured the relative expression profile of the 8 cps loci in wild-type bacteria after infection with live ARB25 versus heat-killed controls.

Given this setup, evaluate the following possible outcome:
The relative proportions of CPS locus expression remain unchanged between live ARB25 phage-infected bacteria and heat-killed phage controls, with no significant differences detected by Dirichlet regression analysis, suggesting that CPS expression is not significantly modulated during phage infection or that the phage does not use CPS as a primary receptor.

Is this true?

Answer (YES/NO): NO